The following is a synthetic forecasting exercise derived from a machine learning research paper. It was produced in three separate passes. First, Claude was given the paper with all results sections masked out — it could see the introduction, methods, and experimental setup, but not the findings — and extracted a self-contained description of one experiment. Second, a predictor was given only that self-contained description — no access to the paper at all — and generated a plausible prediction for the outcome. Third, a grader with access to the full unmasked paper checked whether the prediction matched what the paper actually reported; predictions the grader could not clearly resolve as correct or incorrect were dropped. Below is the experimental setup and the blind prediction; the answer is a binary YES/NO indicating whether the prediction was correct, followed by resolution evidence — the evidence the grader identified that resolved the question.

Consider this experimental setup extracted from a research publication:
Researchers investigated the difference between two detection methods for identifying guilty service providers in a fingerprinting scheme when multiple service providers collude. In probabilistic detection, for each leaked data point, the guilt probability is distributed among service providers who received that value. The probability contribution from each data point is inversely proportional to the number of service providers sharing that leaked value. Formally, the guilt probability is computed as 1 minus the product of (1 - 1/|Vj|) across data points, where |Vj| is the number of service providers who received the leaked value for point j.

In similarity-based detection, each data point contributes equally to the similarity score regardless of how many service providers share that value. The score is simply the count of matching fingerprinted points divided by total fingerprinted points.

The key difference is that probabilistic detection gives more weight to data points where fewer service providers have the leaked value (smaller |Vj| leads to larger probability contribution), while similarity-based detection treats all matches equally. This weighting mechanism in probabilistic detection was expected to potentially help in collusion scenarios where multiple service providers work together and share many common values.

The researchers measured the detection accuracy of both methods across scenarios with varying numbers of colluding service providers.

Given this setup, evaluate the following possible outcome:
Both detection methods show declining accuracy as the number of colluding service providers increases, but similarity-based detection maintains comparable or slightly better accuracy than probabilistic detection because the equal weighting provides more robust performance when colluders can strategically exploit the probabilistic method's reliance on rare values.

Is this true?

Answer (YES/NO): NO